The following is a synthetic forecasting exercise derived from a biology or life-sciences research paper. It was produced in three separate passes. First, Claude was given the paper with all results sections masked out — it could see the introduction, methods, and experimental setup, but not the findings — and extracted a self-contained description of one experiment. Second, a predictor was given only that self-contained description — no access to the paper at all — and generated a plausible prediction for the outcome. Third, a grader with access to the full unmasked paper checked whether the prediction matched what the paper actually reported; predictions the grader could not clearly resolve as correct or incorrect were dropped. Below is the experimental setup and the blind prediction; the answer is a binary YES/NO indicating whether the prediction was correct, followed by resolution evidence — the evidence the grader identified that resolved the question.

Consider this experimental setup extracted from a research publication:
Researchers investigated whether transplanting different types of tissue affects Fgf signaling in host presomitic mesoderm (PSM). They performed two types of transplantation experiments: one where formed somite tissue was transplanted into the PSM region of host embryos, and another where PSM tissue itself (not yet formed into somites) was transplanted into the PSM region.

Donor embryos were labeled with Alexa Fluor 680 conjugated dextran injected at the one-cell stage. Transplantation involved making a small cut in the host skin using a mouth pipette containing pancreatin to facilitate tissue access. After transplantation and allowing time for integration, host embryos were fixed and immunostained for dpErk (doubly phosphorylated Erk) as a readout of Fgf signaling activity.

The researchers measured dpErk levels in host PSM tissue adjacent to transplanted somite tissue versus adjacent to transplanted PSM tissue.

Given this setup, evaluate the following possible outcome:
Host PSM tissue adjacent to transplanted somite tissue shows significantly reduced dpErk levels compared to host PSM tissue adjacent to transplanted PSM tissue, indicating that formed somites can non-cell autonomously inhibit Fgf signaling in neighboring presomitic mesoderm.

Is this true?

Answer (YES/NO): YES